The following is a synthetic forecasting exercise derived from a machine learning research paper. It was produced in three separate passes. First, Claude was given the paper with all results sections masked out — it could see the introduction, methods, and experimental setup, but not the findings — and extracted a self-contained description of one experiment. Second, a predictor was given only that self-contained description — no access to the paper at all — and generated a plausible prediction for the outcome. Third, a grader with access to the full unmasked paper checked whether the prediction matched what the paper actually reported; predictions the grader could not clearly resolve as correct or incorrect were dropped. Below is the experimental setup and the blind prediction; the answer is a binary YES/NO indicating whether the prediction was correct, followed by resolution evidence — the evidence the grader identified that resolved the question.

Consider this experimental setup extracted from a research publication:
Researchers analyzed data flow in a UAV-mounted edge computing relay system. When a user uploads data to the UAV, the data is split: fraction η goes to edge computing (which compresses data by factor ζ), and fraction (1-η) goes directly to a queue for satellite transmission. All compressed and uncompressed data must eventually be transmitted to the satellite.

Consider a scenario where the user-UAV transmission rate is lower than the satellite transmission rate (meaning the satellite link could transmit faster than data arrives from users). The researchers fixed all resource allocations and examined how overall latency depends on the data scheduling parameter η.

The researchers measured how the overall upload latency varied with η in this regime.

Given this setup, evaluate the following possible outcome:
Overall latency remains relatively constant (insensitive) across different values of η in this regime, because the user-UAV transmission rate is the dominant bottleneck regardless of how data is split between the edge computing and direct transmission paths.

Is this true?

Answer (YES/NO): NO